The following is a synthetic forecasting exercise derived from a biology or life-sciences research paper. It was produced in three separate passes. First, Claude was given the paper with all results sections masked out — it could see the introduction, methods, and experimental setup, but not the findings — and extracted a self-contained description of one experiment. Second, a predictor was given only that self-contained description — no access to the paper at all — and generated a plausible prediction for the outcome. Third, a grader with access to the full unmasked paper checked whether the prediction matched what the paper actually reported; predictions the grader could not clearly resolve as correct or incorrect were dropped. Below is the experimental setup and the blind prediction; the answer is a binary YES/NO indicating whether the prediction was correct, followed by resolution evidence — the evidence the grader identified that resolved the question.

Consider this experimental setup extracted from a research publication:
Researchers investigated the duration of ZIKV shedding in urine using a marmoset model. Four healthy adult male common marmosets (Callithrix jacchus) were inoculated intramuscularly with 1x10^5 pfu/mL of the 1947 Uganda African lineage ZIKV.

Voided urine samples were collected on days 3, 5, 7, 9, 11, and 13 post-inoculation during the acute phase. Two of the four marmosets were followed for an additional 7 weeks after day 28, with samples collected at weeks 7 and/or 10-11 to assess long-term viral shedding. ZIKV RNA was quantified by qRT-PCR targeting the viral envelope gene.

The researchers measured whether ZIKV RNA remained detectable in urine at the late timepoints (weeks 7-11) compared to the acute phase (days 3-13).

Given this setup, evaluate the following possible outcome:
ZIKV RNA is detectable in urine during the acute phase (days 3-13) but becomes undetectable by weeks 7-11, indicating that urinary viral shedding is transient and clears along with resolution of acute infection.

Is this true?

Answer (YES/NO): YES